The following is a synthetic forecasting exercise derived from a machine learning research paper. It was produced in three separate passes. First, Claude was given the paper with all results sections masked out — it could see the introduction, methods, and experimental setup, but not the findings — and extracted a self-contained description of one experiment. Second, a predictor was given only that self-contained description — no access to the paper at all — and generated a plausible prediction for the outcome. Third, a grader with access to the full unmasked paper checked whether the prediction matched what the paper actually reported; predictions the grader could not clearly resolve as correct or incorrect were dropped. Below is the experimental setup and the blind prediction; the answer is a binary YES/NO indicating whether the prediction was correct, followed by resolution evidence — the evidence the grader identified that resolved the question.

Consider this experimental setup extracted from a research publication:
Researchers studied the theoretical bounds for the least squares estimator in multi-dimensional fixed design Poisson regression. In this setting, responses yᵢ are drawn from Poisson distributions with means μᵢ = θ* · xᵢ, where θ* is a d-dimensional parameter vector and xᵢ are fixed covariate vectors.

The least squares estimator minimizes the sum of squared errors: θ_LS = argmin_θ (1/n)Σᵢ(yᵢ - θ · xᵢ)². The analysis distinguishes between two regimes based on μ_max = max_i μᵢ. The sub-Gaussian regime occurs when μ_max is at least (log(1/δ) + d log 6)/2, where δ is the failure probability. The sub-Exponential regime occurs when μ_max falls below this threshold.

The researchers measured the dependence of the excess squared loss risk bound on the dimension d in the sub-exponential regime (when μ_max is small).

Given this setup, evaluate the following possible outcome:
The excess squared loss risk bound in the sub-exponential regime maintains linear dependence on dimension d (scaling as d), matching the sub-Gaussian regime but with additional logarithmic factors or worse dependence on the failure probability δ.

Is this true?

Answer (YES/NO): NO